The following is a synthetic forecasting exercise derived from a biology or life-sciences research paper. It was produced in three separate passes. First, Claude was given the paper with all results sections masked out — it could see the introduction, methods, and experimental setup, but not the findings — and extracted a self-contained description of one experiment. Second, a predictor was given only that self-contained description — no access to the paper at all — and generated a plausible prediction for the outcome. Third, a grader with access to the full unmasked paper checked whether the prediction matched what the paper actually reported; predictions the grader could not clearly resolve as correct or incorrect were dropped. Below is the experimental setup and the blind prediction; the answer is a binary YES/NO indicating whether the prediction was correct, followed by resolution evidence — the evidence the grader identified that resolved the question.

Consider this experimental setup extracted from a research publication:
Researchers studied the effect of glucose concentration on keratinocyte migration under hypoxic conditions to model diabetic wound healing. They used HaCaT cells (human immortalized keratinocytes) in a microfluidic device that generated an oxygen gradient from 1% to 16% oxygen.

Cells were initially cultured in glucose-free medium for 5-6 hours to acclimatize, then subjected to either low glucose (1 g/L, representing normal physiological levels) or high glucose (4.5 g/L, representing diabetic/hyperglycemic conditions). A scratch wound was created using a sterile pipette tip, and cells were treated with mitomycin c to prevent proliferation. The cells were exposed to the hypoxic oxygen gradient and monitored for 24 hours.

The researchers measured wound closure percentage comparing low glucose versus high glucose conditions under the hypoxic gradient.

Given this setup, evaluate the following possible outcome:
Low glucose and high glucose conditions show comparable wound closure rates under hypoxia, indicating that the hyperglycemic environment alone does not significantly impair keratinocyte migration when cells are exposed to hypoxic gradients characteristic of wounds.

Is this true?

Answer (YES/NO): NO